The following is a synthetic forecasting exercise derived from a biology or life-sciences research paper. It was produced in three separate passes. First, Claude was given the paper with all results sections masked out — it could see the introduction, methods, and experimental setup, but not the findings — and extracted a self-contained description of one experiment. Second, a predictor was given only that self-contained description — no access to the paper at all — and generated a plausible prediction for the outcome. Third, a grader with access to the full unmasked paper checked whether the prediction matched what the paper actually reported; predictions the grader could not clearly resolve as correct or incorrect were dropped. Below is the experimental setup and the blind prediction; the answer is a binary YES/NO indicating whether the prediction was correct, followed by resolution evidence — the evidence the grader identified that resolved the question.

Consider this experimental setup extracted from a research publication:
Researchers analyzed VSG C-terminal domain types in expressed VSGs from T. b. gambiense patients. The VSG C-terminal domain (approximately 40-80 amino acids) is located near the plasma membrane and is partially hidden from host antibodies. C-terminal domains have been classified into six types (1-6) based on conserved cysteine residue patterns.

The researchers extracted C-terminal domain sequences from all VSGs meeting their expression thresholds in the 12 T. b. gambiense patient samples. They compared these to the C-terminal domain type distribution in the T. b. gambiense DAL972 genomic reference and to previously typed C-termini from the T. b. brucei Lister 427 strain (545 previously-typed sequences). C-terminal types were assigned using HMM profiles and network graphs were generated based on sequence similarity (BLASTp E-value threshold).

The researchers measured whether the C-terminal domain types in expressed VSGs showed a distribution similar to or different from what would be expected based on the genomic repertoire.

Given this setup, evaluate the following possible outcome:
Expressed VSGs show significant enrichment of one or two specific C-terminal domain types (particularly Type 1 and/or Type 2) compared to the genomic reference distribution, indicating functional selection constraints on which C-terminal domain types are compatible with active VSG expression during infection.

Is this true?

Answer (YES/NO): YES